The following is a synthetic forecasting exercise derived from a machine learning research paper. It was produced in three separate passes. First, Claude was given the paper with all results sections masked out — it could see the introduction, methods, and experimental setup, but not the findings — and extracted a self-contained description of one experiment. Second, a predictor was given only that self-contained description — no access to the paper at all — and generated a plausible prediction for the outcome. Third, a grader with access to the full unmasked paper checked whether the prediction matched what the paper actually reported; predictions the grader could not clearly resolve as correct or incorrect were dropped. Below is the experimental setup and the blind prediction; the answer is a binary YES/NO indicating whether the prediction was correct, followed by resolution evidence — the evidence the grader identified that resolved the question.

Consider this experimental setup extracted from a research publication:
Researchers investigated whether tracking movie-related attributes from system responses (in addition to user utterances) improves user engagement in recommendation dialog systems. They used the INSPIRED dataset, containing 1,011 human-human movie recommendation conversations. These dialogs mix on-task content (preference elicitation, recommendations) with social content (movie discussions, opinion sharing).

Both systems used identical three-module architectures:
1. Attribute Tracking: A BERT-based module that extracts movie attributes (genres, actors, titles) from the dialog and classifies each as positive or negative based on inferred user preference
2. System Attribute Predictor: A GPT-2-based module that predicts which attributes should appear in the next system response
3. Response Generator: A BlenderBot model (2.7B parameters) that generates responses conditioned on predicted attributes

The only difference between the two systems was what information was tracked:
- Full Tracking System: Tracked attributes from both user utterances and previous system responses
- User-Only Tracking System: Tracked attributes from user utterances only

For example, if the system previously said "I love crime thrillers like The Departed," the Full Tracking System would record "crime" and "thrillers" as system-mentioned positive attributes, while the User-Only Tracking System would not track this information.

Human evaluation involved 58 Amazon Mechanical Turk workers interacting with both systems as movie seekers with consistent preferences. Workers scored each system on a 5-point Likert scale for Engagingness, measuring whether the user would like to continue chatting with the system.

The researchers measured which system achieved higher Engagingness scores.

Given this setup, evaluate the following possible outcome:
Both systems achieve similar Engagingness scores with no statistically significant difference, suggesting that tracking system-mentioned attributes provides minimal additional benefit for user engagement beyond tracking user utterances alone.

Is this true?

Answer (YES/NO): NO